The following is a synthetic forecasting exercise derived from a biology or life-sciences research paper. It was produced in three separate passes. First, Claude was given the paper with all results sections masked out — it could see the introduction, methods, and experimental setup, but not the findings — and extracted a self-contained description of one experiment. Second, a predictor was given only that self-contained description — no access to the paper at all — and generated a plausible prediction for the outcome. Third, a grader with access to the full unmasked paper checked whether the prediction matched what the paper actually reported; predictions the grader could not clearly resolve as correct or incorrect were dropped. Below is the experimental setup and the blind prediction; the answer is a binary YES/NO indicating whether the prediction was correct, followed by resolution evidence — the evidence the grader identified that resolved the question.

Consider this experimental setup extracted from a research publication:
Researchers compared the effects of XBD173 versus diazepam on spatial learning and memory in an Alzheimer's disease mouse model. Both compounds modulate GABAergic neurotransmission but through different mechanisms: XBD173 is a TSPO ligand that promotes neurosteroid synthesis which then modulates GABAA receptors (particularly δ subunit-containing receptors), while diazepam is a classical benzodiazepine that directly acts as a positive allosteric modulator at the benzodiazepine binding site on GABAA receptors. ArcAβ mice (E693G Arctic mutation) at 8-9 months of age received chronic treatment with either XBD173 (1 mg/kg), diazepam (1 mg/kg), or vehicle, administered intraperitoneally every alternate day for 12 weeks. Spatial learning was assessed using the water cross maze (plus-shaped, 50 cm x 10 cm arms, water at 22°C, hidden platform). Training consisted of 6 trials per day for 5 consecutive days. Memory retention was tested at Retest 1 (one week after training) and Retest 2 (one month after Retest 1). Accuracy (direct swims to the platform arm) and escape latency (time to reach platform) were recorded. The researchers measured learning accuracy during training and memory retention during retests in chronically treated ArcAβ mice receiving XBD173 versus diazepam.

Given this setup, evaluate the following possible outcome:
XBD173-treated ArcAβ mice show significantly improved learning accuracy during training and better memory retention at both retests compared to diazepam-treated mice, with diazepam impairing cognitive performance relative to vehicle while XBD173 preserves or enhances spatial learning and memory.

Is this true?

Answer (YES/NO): NO